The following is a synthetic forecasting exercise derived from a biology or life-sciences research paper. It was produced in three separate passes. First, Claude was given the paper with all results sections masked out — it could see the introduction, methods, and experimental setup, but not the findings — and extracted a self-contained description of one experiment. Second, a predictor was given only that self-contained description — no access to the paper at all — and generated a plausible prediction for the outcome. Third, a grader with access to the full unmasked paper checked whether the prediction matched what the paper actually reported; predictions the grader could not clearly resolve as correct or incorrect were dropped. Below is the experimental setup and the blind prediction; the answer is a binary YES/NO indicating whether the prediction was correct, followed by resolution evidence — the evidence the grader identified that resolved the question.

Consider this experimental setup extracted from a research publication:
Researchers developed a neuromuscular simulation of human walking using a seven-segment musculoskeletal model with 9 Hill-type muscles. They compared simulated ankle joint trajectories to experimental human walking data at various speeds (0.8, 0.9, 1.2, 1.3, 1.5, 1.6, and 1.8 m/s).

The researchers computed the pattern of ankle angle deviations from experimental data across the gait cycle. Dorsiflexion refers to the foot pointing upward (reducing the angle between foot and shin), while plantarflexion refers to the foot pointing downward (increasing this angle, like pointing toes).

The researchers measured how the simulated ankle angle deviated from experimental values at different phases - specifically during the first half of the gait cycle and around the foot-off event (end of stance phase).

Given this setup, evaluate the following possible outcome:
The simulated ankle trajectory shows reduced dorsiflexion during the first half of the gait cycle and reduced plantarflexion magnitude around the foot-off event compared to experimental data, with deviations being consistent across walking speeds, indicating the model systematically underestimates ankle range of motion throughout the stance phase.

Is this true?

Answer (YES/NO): YES